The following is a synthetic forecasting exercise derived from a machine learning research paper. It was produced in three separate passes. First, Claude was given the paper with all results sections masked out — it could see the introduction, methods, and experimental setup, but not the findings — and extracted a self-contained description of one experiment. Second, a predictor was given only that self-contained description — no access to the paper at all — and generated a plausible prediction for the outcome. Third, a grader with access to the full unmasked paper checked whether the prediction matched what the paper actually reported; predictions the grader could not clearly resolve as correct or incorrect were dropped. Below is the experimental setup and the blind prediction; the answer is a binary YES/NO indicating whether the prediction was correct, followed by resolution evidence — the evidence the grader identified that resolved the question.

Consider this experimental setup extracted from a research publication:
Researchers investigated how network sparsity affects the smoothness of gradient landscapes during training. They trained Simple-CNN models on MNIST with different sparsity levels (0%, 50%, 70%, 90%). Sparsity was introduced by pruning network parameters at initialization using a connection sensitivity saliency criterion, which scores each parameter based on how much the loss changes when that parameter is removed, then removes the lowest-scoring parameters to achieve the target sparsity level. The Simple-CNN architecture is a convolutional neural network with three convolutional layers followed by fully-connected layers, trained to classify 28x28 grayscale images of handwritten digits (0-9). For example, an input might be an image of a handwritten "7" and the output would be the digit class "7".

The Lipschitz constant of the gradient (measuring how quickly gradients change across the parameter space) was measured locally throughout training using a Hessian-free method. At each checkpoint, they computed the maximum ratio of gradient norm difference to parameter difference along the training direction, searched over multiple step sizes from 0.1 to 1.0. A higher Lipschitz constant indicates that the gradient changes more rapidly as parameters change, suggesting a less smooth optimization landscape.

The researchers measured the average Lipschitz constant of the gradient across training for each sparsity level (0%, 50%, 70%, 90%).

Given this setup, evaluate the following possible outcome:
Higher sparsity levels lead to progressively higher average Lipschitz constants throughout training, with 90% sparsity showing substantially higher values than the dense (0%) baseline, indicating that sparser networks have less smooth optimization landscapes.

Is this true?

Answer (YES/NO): YES